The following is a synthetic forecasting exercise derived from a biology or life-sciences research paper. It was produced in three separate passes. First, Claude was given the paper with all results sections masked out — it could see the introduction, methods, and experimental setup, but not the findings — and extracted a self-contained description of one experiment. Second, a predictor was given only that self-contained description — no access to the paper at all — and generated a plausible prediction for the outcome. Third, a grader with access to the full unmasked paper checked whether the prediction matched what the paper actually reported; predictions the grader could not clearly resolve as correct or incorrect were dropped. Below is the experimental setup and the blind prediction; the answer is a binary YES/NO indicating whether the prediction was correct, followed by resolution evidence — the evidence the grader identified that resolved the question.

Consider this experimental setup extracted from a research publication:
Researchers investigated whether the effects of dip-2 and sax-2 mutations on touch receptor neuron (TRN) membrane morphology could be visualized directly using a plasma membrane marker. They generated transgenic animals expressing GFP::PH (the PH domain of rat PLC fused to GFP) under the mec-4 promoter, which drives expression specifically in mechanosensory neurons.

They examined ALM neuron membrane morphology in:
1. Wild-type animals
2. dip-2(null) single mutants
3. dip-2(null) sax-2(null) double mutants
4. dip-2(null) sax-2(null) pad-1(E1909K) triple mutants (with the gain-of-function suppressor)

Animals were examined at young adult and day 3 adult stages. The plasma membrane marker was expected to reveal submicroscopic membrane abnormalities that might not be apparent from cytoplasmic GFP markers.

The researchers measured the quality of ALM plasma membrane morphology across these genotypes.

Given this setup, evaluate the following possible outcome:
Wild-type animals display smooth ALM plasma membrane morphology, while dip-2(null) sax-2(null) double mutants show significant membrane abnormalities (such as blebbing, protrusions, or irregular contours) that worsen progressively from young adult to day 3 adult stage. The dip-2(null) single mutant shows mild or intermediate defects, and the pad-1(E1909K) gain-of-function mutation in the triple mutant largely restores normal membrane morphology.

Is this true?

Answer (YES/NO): NO